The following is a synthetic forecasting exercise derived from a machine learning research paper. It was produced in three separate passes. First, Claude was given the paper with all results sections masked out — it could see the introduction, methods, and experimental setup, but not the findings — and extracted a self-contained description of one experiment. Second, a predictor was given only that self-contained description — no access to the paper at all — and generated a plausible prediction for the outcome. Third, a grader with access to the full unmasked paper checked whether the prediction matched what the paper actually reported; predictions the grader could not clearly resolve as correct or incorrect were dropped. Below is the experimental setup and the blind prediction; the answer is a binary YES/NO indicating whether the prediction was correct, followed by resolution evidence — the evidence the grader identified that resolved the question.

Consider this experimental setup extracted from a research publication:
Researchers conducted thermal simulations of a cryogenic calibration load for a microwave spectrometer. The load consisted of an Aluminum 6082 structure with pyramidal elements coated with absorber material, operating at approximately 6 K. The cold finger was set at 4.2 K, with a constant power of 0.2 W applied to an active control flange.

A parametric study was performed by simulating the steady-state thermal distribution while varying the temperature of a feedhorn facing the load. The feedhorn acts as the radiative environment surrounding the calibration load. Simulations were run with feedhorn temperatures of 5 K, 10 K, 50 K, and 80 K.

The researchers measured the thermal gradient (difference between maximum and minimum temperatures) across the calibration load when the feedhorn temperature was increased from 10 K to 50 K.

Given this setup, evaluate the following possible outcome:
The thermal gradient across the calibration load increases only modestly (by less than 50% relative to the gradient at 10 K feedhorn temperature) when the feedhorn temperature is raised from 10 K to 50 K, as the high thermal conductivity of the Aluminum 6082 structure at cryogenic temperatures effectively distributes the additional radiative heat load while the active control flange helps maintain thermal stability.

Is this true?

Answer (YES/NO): NO